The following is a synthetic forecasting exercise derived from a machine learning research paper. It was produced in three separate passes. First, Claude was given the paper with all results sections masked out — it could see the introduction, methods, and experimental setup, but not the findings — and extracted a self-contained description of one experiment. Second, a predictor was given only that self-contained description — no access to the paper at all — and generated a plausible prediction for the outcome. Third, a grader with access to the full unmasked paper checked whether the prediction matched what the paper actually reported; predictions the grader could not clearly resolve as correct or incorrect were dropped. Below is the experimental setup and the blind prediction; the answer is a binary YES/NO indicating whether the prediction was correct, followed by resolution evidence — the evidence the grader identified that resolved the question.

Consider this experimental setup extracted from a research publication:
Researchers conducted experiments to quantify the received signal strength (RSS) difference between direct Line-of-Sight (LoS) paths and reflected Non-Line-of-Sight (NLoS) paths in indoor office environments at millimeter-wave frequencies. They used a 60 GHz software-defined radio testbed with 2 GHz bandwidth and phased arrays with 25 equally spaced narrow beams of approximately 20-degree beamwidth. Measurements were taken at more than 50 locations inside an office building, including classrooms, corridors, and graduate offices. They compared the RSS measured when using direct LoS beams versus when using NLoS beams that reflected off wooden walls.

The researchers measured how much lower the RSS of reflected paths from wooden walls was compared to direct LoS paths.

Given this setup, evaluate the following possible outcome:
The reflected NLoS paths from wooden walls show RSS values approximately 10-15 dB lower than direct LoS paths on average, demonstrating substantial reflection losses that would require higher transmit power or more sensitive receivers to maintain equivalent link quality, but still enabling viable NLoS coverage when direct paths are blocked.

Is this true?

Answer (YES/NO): YES